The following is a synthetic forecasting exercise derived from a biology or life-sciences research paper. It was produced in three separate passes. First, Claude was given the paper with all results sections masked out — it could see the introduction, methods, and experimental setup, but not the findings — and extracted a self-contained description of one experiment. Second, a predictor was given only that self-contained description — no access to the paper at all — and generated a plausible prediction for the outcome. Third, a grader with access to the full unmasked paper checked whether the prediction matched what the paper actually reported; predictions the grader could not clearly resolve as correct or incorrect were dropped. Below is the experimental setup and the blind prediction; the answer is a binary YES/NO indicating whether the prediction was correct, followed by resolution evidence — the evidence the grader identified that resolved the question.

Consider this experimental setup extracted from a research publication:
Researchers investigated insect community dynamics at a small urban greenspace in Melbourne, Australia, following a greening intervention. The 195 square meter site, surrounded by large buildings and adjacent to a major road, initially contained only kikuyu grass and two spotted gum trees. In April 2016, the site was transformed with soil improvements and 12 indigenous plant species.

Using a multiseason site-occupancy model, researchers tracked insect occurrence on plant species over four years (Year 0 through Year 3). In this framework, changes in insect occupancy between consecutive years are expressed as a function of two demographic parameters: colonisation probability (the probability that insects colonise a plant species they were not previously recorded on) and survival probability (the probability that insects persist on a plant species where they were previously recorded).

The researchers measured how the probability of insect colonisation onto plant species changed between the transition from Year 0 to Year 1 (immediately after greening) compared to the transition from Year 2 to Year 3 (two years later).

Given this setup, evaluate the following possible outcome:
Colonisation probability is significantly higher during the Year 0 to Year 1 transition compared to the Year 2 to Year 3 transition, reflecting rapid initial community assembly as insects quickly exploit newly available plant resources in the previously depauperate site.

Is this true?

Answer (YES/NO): YES